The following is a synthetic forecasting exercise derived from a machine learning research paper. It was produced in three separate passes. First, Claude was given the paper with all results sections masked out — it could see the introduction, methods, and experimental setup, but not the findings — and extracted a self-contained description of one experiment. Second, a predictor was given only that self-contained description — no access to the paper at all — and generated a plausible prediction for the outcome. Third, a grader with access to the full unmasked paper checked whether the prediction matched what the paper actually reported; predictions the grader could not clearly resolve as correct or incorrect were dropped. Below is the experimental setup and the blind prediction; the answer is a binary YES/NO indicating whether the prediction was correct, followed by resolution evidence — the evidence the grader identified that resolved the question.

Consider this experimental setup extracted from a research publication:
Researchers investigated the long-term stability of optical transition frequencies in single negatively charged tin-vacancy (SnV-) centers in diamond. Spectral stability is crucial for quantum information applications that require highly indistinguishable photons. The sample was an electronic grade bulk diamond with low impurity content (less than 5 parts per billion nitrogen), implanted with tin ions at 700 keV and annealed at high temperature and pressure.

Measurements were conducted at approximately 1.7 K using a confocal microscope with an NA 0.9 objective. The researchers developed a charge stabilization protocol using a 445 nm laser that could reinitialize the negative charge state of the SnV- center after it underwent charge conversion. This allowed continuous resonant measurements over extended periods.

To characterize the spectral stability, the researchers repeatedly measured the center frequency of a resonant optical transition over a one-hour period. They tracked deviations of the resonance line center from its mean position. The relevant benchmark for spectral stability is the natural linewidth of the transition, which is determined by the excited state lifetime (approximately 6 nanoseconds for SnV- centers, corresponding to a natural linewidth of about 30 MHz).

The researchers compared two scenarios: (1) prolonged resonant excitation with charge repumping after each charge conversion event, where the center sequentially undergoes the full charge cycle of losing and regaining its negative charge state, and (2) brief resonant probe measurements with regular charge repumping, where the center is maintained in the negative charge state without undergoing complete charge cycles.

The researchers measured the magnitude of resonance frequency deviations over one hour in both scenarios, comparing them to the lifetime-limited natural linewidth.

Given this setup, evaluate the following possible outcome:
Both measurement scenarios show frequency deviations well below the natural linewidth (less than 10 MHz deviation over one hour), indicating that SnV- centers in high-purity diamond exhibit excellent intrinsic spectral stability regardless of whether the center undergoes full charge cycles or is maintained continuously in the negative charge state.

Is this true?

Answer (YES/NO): NO